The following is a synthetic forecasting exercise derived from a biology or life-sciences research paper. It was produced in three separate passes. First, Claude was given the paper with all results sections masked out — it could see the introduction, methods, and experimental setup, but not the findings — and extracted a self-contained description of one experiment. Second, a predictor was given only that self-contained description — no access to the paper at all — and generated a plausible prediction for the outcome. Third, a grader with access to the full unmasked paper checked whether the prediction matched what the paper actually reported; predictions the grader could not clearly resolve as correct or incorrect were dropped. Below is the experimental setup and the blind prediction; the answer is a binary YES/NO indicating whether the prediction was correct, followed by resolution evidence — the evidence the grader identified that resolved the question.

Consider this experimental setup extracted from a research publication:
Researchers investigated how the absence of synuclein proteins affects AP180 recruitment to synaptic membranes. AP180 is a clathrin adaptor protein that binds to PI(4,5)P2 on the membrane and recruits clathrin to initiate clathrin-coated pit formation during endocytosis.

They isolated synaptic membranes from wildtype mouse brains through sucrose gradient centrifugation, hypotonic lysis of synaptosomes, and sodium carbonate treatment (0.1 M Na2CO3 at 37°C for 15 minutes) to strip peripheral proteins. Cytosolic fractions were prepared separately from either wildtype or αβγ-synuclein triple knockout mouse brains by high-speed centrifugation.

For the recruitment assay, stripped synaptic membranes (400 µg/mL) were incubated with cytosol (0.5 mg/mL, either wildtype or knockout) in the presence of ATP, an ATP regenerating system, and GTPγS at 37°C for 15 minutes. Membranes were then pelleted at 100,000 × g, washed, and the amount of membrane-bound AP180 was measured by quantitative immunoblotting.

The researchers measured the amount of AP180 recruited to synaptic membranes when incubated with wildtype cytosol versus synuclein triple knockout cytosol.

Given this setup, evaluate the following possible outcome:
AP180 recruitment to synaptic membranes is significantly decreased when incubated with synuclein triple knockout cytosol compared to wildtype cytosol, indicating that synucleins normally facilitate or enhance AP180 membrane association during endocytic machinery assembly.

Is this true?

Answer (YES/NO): NO